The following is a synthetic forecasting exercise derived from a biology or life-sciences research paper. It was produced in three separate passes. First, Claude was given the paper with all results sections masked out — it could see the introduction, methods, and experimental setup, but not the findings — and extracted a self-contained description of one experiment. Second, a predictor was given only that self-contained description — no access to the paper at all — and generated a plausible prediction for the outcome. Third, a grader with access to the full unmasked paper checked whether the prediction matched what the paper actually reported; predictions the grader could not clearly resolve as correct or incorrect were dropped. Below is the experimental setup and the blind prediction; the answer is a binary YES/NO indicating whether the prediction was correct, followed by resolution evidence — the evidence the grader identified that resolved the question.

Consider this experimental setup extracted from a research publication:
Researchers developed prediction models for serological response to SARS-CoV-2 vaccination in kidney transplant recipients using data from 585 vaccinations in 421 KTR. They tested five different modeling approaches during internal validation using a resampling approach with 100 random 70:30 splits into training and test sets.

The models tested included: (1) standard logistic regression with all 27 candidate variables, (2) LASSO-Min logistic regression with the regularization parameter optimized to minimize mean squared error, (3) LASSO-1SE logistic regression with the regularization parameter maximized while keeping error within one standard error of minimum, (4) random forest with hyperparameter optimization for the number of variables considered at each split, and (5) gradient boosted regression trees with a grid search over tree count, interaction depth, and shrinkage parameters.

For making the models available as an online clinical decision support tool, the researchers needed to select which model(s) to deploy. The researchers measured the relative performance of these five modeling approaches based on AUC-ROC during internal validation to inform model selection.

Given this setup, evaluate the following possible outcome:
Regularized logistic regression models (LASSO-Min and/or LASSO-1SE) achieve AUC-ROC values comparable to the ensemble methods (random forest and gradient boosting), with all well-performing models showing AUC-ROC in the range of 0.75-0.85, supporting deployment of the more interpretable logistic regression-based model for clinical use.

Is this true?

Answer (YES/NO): YES